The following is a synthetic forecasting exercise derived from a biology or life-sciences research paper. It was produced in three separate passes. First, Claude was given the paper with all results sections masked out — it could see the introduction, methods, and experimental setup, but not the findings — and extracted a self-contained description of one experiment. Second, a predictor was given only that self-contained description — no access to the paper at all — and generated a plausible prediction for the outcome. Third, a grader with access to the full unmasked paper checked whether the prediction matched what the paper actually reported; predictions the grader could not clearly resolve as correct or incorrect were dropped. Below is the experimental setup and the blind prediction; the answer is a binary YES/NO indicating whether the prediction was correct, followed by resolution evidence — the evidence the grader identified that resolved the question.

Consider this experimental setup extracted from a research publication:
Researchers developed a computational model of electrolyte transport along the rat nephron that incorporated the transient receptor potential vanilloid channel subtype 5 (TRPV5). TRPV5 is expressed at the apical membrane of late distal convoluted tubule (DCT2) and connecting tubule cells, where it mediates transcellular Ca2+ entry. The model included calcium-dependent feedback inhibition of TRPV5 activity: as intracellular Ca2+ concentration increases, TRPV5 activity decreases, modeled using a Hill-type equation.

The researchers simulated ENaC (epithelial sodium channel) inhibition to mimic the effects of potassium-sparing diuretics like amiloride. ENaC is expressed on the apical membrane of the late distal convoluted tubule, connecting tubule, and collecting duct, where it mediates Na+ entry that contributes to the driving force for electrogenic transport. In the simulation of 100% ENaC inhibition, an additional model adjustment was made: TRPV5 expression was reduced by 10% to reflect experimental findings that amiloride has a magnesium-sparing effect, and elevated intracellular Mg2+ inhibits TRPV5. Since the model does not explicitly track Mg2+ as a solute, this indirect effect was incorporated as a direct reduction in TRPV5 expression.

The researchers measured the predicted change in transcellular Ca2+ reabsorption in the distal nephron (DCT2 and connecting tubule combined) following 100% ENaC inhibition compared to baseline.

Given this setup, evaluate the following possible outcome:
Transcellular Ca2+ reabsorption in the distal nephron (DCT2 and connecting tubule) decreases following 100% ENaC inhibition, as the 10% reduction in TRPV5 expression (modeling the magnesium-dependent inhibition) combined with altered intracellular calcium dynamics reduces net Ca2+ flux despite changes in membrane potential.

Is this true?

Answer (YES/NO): NO